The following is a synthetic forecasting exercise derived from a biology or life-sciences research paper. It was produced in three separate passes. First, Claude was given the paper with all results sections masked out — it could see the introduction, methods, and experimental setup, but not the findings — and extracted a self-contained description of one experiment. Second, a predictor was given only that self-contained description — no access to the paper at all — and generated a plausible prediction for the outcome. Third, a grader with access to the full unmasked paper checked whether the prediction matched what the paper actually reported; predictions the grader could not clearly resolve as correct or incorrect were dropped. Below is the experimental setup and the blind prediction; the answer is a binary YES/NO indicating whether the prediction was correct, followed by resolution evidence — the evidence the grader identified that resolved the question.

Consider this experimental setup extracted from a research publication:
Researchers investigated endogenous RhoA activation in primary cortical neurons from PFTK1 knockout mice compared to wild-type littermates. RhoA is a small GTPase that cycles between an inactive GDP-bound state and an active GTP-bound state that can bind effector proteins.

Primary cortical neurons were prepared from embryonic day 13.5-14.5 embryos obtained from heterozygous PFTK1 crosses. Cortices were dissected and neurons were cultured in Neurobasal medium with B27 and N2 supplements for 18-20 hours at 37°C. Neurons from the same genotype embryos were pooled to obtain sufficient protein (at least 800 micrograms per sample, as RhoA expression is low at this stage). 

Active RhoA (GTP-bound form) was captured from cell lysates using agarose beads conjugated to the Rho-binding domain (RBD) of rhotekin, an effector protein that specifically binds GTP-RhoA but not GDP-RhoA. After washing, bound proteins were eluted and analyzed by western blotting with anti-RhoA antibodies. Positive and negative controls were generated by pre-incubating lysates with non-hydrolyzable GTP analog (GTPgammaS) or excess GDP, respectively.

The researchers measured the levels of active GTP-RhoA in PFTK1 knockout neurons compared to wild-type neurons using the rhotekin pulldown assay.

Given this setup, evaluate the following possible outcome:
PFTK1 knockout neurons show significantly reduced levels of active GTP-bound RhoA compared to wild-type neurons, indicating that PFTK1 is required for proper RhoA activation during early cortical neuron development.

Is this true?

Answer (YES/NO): YES